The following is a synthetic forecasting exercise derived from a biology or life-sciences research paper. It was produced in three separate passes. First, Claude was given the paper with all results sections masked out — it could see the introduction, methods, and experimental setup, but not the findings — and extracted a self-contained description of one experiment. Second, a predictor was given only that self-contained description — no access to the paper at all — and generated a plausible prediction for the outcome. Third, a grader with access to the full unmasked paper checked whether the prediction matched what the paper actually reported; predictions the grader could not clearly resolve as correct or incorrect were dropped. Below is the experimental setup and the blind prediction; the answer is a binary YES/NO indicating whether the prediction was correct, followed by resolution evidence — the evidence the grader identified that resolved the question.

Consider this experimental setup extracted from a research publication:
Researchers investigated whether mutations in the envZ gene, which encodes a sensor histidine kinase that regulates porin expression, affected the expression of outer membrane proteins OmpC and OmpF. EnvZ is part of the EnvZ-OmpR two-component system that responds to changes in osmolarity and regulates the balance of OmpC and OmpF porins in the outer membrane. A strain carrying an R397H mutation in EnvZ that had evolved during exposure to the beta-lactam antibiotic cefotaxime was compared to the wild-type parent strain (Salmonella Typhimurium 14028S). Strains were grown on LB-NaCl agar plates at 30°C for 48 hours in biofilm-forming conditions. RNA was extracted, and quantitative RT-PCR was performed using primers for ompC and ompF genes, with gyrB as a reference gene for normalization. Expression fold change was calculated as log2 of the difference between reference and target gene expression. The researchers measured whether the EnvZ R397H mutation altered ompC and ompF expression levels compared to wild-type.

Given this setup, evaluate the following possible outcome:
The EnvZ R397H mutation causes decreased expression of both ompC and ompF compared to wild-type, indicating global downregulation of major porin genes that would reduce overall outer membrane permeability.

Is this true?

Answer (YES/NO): NO